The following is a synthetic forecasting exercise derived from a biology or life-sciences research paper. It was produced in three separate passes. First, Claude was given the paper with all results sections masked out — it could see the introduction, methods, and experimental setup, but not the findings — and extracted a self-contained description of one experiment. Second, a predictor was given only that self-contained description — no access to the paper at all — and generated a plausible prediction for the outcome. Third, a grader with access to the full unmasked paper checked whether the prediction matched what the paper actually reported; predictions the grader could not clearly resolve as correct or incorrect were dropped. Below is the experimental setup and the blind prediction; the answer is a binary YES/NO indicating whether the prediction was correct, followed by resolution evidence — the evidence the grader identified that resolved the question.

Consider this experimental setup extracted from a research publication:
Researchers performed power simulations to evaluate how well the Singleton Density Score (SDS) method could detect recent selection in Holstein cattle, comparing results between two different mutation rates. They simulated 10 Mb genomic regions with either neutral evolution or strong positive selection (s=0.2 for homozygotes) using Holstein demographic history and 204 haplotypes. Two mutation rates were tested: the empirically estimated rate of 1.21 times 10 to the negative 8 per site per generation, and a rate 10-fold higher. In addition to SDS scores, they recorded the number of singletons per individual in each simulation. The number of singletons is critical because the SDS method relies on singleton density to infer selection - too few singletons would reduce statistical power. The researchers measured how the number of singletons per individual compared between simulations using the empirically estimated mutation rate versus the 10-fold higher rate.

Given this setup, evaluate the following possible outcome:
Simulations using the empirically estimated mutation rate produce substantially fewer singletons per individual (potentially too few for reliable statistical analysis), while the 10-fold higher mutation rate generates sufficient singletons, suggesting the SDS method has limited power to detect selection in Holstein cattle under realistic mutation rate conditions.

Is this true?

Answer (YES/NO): YES